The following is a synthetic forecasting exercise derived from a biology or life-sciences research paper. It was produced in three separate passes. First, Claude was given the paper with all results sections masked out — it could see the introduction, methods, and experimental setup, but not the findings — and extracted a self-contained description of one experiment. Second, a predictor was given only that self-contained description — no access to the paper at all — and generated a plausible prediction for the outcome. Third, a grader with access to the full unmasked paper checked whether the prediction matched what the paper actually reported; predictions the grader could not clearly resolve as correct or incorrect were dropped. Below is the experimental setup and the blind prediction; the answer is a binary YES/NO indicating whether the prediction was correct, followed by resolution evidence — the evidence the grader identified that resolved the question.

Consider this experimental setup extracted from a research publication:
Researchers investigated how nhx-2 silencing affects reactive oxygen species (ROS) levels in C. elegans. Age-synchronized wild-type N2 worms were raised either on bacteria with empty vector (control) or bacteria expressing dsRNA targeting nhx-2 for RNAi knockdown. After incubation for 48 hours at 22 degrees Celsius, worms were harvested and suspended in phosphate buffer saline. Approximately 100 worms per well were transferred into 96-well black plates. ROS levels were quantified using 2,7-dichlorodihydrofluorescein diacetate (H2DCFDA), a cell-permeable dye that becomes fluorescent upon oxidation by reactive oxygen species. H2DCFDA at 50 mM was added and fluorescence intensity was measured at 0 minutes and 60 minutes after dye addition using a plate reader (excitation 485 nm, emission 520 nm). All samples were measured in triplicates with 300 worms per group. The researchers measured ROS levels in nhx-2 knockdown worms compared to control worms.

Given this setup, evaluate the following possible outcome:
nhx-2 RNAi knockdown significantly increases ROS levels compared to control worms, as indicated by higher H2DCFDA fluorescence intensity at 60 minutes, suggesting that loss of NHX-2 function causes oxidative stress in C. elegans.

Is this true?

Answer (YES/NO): NO